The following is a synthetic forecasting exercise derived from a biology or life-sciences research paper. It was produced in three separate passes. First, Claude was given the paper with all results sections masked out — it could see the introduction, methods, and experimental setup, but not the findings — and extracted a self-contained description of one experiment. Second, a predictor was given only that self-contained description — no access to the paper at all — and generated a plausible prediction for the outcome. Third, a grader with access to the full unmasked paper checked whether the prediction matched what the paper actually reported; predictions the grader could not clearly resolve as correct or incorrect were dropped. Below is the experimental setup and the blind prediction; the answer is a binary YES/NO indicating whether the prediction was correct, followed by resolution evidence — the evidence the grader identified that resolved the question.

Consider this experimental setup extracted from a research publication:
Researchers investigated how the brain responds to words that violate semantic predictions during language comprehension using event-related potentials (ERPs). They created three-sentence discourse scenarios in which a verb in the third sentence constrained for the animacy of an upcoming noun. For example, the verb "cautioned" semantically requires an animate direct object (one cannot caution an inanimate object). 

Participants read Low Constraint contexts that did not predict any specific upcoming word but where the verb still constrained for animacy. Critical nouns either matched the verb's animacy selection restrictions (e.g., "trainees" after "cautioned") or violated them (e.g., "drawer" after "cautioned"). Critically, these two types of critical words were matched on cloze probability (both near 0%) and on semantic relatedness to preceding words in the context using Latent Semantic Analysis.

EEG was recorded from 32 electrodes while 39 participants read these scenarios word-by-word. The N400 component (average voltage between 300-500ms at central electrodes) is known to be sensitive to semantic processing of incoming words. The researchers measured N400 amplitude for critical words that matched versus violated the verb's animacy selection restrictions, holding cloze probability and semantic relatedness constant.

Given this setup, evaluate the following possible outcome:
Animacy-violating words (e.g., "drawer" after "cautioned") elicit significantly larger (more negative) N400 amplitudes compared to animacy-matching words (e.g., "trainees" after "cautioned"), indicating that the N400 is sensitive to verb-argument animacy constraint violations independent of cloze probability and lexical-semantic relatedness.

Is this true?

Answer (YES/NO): YES